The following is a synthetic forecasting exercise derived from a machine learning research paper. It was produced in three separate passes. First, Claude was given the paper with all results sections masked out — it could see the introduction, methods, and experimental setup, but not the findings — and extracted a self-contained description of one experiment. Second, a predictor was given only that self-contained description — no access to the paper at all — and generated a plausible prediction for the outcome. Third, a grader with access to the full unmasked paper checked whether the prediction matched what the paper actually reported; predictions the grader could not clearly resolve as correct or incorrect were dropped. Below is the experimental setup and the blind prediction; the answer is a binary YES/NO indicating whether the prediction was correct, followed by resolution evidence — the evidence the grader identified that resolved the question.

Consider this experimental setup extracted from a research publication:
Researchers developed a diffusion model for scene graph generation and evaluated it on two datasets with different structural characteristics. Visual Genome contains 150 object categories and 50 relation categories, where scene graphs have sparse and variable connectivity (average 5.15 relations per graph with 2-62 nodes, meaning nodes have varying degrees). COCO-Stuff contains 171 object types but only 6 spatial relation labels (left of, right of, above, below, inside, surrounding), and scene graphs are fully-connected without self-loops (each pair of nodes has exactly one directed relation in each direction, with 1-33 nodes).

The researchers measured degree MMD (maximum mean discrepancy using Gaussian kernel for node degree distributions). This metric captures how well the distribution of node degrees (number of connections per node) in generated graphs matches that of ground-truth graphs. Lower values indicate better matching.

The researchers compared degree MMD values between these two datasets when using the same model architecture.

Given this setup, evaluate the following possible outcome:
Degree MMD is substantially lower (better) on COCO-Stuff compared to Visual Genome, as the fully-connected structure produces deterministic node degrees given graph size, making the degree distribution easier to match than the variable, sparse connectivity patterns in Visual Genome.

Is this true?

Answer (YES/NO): YES